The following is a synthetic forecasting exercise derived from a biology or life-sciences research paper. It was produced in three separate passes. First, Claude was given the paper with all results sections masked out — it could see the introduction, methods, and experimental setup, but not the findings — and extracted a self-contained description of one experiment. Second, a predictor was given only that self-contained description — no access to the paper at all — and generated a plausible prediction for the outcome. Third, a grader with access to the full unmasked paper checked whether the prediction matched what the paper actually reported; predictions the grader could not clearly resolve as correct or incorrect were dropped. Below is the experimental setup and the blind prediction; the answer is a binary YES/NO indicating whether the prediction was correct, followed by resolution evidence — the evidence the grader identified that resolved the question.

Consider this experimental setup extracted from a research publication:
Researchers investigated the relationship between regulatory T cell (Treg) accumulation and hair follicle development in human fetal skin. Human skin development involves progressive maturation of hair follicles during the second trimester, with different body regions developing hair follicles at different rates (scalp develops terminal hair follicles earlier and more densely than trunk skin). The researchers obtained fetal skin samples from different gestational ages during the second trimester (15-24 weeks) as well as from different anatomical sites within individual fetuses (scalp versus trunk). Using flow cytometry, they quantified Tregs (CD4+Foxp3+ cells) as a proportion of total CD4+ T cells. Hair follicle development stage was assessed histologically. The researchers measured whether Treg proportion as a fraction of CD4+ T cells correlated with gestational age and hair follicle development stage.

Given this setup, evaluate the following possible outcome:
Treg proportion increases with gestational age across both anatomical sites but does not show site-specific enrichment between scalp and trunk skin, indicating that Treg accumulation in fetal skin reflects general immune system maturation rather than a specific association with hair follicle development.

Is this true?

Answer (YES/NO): NO